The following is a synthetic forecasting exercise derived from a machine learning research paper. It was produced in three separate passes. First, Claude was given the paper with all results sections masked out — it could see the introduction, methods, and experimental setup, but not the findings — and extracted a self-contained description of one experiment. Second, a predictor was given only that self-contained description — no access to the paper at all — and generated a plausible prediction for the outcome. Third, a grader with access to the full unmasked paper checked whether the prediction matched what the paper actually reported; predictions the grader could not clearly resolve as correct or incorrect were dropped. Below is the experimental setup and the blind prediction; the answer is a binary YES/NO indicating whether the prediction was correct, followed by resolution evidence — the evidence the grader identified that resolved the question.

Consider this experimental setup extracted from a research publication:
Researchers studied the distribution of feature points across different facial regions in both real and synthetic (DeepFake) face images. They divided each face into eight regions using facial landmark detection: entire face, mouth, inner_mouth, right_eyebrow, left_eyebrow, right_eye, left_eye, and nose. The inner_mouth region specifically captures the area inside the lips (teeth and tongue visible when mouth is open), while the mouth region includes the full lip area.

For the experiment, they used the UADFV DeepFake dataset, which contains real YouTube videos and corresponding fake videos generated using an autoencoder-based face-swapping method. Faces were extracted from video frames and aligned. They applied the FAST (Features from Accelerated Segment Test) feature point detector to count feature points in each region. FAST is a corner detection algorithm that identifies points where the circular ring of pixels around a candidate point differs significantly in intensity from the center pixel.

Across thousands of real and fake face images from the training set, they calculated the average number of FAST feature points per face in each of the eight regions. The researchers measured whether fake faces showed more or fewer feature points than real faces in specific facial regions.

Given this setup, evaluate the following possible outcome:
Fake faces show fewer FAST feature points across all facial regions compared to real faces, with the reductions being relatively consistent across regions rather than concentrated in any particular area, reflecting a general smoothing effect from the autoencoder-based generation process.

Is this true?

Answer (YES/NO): NO